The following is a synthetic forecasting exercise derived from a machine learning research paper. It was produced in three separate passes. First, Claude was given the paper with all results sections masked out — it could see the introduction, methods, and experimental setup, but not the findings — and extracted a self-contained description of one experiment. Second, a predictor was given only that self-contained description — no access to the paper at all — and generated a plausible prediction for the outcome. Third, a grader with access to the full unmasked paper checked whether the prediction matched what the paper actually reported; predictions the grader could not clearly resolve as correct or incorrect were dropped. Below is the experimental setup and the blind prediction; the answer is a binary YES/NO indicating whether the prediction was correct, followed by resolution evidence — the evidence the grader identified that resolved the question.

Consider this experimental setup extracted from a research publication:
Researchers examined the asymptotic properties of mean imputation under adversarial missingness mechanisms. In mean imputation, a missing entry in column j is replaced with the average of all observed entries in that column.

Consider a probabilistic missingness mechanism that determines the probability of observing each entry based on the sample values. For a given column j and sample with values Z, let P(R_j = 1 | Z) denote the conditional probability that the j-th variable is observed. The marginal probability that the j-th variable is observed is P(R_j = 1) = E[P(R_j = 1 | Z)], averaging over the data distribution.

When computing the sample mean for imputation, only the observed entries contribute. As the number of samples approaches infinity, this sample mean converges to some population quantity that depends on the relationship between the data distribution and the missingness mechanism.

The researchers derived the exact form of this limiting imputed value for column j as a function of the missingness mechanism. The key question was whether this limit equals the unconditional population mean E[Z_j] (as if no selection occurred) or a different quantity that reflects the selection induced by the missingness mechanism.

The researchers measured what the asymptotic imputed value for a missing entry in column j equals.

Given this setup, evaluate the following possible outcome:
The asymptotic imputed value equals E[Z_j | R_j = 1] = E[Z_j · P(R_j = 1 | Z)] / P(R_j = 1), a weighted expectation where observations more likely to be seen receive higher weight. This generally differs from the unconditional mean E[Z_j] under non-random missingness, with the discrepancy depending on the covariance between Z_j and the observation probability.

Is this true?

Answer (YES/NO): YES